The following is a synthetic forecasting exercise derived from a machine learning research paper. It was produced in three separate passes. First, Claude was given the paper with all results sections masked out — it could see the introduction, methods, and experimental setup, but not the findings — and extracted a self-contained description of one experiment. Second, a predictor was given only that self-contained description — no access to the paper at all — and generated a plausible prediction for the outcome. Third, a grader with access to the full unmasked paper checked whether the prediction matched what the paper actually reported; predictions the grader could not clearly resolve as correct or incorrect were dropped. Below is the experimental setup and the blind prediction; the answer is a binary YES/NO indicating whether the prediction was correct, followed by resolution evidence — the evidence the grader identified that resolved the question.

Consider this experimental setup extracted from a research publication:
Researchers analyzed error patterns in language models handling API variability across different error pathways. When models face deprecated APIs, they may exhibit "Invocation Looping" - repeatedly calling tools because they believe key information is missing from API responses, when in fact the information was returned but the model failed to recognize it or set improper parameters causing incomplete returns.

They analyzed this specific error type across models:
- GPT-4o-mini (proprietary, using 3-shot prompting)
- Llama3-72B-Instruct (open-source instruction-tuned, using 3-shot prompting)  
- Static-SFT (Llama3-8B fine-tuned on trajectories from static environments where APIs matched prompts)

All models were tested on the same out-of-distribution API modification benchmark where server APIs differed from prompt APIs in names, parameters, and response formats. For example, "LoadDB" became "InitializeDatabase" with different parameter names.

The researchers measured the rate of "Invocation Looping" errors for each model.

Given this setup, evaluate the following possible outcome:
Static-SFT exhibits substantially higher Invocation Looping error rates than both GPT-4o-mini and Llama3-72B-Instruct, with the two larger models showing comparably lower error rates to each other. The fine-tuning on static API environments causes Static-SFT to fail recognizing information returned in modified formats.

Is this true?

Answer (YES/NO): NO